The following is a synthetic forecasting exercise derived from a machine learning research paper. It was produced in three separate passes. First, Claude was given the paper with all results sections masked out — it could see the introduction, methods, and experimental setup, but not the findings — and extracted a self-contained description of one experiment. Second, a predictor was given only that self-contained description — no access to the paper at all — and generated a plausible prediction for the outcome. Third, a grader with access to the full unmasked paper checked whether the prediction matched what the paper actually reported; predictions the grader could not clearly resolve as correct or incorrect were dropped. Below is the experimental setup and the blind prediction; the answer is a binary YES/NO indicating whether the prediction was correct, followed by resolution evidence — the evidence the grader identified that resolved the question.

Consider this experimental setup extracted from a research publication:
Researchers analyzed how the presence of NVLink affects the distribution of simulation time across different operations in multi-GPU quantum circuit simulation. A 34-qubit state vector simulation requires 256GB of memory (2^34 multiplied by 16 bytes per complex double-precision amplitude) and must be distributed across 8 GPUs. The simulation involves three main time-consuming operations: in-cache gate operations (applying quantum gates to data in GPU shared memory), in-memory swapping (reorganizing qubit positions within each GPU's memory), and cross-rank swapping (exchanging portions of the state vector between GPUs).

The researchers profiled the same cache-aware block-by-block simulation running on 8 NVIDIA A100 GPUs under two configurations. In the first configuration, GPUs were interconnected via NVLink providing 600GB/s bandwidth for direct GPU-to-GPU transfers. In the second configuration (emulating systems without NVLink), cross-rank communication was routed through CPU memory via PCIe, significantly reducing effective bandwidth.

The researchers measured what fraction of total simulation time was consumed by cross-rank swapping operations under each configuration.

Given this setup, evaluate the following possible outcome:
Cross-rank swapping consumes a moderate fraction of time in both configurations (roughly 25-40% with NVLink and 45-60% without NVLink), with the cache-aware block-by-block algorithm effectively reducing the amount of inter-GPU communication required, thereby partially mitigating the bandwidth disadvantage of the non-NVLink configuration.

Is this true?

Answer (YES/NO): NO